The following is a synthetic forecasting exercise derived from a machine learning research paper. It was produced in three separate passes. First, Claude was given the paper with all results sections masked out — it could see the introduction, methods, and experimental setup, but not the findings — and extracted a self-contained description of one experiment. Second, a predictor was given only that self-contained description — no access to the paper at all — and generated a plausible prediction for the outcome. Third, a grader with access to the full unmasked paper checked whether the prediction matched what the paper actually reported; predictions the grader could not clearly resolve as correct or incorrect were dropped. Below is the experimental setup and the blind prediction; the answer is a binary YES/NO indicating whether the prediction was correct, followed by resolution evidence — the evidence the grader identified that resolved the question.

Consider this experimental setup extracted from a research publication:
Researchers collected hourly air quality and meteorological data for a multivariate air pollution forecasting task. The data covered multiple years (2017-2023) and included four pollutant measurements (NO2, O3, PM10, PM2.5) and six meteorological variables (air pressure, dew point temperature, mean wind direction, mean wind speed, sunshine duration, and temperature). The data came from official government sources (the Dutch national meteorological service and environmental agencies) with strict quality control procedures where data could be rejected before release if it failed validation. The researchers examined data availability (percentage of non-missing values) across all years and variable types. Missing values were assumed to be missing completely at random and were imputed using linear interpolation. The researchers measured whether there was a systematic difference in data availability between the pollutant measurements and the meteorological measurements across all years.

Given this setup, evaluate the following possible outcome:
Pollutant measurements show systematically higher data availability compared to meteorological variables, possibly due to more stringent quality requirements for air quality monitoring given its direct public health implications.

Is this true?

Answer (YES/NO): NO